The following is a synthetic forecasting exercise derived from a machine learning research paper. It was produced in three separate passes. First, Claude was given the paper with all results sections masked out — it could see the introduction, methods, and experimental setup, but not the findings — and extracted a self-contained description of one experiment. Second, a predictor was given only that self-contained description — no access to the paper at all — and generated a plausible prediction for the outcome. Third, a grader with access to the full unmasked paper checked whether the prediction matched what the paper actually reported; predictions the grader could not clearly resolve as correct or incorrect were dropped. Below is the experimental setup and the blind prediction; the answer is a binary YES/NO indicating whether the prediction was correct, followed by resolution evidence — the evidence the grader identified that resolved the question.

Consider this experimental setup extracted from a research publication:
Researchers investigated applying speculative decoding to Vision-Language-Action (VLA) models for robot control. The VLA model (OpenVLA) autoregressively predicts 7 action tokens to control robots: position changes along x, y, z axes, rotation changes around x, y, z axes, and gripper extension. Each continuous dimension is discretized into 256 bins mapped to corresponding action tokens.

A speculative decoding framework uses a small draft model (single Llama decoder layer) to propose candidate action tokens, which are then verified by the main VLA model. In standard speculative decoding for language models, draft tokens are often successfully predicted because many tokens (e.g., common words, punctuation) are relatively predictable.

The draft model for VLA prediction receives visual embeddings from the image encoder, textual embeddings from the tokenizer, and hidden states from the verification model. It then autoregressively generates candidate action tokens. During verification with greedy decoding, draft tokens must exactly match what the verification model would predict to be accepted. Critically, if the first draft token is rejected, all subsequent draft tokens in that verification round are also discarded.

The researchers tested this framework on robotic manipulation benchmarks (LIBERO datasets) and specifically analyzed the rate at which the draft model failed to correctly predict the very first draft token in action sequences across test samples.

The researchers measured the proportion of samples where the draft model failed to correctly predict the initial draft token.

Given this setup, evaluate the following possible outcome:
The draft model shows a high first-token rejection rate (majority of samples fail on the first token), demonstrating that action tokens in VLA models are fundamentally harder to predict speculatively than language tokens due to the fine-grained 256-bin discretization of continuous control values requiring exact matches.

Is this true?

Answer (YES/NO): NO